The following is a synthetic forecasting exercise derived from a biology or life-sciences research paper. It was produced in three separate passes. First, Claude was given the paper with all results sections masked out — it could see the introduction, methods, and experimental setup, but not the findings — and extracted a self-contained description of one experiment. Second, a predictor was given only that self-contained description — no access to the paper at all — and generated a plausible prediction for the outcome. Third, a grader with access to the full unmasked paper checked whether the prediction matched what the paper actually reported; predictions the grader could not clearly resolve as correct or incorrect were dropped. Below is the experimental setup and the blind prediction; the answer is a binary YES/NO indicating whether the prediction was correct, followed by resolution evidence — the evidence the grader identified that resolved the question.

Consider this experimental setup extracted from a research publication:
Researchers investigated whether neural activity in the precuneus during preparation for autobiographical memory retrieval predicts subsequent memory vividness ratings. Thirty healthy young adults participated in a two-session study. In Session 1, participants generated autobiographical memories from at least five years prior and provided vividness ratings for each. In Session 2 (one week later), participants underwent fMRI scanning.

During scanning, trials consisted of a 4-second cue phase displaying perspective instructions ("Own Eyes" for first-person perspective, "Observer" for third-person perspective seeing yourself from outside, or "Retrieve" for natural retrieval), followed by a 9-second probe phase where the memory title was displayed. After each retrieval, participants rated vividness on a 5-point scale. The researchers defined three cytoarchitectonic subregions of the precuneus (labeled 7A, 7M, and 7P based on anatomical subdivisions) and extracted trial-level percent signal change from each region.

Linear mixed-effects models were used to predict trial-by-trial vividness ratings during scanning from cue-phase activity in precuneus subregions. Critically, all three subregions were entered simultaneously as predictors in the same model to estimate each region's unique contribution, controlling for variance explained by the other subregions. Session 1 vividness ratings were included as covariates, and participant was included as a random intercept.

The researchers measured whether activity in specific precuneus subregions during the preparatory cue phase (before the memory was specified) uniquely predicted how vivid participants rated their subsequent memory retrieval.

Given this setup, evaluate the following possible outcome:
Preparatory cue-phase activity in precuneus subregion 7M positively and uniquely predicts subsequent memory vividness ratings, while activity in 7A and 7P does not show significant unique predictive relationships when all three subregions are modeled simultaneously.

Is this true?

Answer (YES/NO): NO